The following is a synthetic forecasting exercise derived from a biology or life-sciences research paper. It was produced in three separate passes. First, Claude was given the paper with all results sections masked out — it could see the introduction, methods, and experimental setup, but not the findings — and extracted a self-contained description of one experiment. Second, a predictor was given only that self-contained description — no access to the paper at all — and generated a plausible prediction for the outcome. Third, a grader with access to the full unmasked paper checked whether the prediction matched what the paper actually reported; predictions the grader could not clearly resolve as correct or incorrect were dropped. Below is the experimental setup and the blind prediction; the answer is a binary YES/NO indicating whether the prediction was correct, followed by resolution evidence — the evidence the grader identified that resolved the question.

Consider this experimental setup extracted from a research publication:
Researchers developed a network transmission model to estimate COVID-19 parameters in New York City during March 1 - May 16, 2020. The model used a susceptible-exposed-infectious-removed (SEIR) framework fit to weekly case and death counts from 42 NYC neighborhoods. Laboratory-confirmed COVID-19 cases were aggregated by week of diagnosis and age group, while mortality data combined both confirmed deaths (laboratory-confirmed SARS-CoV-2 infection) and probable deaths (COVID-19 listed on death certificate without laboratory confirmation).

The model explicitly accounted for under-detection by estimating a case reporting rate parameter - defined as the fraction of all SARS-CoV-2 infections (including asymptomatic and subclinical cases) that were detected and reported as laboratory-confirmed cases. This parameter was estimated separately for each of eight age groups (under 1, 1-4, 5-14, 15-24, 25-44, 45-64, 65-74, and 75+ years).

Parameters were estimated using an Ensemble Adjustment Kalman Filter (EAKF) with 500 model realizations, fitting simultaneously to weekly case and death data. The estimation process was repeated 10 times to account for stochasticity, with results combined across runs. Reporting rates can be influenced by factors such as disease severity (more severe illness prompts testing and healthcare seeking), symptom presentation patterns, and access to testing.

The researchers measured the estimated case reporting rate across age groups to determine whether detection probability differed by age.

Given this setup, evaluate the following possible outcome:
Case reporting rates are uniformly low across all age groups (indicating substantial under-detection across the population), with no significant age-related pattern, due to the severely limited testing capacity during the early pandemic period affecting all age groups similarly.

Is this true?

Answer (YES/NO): NO